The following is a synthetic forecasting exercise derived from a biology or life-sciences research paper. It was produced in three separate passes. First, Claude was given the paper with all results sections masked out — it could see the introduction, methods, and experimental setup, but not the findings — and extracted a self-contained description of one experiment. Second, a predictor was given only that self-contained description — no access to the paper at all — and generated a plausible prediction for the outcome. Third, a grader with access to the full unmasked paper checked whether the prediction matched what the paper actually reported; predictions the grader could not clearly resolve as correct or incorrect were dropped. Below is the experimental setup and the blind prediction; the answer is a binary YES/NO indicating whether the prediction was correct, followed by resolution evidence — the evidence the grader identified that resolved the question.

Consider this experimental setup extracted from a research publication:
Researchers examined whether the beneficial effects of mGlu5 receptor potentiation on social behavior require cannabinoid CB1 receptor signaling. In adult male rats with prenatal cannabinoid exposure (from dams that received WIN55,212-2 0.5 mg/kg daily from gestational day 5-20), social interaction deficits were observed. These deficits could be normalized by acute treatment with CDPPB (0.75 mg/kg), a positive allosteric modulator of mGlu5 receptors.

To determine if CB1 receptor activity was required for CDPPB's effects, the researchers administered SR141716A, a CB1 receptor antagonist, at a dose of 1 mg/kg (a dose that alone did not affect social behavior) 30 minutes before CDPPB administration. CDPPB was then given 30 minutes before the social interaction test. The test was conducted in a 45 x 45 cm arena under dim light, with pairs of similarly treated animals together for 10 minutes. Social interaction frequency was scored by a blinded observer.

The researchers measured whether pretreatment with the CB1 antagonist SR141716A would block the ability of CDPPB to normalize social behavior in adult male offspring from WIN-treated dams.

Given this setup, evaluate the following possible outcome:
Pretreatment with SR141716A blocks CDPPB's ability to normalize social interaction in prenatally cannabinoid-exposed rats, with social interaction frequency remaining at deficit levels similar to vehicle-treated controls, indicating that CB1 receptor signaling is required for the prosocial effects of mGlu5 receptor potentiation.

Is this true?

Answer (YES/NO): YES